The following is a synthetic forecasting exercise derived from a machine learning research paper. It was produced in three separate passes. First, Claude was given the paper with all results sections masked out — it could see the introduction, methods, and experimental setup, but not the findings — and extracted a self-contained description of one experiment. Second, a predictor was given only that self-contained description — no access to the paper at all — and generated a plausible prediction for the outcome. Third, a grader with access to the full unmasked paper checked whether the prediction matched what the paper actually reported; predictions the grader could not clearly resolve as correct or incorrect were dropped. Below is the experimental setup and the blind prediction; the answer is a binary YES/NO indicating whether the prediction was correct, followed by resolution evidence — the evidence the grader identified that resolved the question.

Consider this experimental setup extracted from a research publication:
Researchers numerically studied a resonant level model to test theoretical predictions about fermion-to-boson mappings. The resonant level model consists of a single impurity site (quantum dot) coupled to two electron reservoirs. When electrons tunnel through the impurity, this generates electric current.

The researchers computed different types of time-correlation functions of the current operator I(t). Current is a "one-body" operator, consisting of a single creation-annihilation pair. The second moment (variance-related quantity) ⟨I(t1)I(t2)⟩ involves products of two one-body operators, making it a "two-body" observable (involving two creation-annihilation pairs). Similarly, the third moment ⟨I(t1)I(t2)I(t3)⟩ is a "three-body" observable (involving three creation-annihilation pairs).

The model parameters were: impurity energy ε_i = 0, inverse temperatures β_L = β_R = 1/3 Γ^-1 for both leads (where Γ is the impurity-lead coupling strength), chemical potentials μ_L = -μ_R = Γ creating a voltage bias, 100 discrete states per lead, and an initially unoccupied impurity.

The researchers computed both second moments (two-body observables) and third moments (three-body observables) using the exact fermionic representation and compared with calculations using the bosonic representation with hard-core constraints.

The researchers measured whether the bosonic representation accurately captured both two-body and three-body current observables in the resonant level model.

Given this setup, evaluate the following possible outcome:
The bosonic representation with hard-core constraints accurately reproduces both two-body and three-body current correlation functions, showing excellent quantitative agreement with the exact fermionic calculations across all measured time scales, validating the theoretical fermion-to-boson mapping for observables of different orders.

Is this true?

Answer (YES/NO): NO